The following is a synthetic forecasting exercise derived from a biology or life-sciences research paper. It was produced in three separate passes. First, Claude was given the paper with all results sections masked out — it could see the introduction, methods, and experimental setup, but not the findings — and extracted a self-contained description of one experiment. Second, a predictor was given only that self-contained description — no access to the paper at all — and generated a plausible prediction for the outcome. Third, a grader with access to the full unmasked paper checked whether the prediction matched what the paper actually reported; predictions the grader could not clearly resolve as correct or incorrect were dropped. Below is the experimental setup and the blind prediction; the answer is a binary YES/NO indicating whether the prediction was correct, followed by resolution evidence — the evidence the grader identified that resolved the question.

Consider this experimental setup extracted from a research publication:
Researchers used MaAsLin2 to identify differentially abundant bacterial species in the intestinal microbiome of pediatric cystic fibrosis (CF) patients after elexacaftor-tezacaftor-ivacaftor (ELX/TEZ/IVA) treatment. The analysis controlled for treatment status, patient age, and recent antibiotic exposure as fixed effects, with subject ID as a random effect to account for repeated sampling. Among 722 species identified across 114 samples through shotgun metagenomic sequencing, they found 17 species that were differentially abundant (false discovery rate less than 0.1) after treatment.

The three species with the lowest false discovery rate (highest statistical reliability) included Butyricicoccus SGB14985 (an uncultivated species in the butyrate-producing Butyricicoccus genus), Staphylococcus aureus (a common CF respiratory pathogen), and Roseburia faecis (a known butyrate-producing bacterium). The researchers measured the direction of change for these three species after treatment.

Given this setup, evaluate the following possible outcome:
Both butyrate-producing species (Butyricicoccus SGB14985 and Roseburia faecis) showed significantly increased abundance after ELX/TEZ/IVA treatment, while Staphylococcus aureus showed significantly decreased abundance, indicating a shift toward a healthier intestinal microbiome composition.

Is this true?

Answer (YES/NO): NO